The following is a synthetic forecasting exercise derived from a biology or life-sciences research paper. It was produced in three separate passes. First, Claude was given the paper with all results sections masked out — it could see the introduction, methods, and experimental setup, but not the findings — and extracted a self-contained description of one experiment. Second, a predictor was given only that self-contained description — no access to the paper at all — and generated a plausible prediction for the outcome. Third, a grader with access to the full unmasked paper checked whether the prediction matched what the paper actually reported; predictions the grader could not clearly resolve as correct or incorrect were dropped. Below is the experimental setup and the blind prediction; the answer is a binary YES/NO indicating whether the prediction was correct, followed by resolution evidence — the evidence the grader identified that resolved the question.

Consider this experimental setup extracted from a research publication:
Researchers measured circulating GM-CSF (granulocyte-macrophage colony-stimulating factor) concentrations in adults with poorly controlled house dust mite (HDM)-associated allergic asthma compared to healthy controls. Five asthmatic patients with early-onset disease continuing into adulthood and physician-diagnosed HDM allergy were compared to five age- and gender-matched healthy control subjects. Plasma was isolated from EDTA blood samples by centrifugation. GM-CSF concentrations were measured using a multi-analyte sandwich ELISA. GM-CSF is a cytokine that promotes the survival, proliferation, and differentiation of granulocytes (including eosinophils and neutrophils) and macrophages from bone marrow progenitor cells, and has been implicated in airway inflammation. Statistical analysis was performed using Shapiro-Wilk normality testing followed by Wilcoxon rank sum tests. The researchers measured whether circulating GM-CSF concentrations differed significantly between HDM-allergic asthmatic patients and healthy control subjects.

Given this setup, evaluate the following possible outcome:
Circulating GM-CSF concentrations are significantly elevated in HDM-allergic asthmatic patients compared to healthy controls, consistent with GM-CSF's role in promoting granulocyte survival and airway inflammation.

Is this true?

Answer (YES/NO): NO